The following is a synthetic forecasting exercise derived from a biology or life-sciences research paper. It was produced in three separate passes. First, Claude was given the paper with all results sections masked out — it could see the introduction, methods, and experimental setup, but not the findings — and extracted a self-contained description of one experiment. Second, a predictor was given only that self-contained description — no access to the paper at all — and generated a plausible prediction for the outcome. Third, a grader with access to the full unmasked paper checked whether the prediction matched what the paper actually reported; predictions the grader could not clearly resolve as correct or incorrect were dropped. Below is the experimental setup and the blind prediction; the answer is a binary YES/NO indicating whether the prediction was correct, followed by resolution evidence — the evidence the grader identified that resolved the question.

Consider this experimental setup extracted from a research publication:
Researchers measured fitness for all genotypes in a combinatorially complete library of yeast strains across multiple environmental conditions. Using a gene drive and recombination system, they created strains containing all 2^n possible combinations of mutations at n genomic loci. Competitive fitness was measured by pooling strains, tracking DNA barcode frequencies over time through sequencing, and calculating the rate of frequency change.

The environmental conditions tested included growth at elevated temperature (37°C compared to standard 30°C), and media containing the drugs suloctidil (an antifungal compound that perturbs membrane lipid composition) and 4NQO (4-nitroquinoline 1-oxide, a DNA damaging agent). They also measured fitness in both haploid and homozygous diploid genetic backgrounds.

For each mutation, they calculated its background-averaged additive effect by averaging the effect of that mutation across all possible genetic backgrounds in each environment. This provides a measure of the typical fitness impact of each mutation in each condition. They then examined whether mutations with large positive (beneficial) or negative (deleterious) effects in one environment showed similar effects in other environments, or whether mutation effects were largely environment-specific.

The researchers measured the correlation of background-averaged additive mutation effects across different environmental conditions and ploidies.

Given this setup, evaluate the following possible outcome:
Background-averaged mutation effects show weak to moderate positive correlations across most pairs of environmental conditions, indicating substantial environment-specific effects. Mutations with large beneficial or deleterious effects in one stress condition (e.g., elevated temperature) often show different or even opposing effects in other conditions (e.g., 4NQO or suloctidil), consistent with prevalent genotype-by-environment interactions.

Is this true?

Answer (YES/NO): YES